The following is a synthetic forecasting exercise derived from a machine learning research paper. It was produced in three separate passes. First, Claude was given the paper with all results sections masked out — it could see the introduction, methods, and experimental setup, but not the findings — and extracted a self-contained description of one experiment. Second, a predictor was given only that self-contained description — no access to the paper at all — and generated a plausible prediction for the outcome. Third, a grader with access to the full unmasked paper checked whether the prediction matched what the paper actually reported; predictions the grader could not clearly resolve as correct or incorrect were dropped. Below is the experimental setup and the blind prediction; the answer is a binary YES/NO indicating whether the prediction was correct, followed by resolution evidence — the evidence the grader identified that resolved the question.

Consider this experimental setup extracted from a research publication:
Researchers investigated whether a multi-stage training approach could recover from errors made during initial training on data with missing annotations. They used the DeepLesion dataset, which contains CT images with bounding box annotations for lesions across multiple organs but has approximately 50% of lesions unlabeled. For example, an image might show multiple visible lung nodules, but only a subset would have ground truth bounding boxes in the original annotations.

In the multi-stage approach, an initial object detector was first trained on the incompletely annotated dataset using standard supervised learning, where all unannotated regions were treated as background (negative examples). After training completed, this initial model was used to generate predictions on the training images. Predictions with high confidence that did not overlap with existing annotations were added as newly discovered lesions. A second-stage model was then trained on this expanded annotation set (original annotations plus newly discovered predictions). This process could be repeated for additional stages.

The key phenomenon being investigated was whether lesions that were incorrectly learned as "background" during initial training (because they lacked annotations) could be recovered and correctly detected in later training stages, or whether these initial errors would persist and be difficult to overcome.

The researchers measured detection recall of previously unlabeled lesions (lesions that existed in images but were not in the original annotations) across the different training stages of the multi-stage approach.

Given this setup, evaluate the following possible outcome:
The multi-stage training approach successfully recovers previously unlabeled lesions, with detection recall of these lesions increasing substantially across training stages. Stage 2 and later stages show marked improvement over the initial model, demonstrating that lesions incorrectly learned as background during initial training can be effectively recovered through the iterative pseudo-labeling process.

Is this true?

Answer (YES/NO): NO